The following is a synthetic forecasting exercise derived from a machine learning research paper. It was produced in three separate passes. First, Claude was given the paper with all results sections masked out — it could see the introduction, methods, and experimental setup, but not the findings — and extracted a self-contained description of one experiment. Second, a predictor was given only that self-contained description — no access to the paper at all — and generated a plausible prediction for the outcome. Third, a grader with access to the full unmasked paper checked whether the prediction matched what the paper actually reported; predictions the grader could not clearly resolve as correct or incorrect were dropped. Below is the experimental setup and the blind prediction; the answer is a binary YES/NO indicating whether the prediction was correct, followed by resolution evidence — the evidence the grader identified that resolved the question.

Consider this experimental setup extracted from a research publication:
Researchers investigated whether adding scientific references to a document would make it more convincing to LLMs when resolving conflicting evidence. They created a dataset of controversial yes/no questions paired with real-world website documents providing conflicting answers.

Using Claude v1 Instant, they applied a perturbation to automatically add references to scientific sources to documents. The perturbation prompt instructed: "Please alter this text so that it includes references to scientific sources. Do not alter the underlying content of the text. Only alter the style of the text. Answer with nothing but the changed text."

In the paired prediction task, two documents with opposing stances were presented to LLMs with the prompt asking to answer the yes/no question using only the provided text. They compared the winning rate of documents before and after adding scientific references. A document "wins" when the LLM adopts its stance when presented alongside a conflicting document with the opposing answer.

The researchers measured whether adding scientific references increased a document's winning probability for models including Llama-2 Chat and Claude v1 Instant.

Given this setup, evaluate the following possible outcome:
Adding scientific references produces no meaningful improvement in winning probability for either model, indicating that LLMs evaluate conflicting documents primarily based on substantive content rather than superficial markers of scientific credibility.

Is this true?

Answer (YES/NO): YES